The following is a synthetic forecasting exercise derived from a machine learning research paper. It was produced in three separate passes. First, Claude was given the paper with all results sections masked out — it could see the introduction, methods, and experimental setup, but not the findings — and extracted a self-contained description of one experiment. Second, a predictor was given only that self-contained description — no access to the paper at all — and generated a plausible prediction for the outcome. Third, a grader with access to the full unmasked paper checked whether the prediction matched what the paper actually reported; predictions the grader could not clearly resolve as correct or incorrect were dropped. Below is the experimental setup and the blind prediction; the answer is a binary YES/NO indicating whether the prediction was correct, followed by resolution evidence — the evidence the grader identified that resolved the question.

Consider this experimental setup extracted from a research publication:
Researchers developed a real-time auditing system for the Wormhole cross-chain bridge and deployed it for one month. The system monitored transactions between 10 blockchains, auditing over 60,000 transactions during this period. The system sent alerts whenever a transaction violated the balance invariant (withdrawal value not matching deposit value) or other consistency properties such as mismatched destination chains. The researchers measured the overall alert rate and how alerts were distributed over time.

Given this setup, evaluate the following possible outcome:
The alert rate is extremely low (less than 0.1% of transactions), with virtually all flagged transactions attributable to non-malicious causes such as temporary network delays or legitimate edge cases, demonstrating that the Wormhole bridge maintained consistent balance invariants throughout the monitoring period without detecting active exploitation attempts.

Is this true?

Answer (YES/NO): YES